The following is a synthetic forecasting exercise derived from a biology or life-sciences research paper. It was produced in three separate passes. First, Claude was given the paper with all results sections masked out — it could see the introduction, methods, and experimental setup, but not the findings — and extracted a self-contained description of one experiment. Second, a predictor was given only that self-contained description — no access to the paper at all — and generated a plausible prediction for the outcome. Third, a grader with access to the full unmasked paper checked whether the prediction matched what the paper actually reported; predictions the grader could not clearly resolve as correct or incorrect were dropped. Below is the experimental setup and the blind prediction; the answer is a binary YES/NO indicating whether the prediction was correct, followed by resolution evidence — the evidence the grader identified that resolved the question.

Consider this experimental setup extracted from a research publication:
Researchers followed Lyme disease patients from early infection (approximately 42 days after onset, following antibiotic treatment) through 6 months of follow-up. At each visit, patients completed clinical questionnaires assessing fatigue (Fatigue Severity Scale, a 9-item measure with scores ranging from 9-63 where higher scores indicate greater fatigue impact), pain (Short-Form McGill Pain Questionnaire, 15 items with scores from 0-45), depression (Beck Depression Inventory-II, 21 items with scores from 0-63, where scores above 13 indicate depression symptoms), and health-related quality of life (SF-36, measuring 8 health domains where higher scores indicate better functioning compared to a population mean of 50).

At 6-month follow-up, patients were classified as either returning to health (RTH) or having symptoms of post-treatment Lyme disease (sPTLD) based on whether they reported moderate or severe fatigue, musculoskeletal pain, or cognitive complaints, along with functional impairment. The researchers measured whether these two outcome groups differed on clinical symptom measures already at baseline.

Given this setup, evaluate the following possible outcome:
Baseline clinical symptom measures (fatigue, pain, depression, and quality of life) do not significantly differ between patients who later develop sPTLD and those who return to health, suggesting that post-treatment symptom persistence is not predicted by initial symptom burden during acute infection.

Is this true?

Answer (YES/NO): NO